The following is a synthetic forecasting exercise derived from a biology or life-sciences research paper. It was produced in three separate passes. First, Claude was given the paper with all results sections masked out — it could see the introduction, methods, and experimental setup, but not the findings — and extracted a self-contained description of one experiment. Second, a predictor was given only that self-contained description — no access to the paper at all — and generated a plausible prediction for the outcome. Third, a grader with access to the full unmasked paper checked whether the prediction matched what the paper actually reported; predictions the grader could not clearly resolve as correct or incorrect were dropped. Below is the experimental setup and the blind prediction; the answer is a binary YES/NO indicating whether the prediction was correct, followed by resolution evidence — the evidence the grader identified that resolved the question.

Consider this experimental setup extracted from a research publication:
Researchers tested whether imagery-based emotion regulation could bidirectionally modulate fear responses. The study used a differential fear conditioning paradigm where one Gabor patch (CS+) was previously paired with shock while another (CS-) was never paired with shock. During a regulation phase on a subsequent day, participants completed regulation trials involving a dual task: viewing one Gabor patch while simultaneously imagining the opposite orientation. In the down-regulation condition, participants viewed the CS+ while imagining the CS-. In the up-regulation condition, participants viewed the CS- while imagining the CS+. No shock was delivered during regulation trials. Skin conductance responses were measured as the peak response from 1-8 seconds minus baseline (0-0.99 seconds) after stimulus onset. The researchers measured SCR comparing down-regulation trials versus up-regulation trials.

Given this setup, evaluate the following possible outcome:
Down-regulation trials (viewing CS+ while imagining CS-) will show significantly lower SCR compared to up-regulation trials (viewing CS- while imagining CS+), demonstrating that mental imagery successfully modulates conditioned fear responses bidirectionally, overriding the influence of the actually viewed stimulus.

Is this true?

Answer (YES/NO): NO